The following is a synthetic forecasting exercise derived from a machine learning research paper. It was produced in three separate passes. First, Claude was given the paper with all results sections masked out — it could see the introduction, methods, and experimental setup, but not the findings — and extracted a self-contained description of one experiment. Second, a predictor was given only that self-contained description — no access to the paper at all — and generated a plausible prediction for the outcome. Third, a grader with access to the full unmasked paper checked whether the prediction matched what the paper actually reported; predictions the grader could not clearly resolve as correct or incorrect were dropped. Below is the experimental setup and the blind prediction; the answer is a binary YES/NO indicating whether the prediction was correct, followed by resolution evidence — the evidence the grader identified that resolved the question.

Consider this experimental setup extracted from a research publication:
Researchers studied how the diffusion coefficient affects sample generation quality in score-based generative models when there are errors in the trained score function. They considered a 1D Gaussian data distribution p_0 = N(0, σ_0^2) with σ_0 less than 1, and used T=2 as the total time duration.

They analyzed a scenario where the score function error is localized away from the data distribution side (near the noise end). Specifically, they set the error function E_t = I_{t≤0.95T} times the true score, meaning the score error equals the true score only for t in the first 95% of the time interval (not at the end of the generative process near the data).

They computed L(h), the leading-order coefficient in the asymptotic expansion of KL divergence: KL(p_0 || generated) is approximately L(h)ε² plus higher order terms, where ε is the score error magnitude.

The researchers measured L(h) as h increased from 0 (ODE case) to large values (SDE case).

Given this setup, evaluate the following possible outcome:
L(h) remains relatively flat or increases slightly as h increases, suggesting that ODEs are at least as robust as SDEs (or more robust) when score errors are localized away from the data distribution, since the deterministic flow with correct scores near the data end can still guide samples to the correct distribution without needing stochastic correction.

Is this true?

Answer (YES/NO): NO